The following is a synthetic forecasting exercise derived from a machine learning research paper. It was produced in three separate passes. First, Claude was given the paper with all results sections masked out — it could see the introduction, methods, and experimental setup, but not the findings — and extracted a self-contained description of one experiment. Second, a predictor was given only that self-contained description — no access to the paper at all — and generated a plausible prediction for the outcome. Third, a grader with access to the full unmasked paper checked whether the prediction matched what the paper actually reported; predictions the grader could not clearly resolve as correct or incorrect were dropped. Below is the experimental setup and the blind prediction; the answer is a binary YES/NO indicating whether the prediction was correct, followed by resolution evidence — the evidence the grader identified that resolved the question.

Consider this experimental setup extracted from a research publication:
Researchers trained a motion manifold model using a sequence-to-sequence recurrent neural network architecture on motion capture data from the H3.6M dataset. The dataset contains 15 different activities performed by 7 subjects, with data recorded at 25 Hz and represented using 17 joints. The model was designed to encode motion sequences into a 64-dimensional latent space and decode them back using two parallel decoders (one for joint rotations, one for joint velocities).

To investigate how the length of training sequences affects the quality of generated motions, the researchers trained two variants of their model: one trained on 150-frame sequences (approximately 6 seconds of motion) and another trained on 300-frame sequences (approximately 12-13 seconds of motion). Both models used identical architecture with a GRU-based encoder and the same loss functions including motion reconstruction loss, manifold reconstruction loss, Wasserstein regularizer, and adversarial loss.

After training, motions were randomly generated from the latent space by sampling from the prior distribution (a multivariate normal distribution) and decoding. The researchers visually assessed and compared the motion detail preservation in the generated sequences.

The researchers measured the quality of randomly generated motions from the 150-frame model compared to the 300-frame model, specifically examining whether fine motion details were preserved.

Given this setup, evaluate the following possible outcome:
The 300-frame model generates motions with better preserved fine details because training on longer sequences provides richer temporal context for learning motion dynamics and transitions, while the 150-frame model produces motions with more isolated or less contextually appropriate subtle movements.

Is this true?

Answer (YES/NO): NO